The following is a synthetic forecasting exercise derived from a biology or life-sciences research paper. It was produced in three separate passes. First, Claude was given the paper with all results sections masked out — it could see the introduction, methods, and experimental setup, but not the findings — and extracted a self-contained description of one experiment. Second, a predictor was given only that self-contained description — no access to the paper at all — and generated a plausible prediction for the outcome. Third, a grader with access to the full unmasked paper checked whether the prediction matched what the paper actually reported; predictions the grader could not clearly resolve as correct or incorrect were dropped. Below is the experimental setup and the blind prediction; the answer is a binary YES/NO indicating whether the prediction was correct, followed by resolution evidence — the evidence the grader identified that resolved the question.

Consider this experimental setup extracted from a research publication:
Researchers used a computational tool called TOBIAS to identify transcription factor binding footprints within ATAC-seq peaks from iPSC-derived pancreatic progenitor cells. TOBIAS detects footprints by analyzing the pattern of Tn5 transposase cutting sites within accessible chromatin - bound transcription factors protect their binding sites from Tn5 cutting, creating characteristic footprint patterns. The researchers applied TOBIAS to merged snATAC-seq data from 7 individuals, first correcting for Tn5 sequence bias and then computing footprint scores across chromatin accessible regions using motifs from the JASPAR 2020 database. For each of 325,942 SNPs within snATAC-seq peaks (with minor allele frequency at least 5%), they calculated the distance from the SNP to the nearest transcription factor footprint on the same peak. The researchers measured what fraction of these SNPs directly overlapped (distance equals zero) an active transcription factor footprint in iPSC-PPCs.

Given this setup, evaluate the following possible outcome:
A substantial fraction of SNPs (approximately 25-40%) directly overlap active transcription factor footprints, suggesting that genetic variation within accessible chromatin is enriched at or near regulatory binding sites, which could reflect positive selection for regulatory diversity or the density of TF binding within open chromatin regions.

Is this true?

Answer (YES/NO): NO